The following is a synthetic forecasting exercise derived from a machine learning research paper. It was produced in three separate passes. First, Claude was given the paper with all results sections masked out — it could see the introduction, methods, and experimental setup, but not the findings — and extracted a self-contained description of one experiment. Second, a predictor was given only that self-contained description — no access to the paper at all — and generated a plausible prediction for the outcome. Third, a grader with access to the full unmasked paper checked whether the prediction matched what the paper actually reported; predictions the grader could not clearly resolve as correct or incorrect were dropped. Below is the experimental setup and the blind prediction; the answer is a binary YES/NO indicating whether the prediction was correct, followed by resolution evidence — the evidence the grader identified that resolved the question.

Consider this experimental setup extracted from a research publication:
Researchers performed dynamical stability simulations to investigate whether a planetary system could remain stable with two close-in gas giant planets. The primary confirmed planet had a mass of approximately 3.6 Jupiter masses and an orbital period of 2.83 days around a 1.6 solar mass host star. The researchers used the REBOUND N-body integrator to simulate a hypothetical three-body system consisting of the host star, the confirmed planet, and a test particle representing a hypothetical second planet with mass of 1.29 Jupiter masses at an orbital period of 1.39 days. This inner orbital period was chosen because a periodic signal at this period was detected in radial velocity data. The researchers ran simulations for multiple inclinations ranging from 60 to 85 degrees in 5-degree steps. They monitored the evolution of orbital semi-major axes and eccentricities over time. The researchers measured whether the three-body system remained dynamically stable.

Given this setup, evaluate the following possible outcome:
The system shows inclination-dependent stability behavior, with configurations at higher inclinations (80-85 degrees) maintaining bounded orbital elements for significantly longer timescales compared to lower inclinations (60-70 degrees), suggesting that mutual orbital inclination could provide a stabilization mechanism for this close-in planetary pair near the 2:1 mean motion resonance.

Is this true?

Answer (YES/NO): NO